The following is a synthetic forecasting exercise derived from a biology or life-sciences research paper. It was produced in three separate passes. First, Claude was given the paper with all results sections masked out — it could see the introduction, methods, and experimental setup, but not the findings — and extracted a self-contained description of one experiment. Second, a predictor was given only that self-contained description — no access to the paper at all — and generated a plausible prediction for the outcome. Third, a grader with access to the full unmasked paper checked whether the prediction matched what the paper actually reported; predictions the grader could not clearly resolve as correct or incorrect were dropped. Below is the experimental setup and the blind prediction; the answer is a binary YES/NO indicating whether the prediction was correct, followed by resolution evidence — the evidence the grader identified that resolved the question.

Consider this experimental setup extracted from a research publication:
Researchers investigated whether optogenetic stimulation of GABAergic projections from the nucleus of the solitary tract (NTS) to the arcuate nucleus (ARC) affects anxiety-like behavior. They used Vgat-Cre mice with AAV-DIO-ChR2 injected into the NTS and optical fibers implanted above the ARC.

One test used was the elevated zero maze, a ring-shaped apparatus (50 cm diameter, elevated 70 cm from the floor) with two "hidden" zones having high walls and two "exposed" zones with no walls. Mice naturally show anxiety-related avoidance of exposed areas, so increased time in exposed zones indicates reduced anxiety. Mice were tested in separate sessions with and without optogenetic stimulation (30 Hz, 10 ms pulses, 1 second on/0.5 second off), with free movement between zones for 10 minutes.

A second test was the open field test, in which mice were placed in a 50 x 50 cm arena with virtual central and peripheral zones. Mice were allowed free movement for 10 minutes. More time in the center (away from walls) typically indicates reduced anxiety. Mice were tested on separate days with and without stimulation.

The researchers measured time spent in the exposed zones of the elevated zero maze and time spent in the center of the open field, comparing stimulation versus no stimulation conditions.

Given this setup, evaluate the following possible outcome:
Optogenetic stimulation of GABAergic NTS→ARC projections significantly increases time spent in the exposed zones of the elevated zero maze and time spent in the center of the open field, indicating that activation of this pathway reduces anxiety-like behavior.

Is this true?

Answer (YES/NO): NO